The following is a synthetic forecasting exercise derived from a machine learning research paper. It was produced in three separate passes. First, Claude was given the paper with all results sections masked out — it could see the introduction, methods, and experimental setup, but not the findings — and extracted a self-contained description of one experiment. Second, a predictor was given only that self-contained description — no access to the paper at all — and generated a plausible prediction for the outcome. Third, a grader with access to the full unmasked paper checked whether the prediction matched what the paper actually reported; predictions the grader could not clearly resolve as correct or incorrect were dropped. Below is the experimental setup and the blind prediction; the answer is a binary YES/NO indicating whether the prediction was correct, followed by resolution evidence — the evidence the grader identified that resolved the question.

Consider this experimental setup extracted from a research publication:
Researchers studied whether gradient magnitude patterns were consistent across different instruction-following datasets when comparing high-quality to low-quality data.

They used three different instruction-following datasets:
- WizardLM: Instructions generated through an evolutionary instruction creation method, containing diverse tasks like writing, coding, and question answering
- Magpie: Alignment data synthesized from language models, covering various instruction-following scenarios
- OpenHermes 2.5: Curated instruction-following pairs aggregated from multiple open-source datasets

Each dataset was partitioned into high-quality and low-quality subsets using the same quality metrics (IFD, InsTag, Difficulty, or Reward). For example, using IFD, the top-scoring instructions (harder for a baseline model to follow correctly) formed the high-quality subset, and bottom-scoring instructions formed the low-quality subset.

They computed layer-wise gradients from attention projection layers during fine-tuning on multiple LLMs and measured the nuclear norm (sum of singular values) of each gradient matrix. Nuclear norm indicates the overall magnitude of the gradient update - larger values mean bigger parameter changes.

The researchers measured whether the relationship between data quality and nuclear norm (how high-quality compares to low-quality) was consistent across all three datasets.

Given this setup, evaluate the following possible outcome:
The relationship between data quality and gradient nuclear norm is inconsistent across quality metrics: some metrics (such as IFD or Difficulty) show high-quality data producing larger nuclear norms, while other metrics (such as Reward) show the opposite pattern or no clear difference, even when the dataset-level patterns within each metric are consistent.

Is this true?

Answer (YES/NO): NO